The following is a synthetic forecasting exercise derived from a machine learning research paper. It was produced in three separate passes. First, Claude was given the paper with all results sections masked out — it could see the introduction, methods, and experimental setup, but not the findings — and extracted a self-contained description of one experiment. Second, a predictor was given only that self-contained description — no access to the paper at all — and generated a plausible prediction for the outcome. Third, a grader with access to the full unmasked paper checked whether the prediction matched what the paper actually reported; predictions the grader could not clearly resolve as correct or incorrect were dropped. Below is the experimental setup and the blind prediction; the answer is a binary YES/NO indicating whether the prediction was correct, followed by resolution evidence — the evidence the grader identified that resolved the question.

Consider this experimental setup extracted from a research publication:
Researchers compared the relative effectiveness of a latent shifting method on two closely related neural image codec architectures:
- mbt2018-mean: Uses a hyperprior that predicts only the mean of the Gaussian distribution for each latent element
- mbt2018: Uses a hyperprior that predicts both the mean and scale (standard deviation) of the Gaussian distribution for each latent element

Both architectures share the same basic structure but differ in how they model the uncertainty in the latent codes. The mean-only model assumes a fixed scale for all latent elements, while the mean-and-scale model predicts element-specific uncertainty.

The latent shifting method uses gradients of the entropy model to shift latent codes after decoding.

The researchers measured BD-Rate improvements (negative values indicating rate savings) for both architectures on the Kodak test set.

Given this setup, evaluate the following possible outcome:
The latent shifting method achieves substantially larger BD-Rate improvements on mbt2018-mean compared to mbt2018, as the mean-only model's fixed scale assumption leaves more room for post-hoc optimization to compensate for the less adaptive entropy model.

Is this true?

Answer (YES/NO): NO